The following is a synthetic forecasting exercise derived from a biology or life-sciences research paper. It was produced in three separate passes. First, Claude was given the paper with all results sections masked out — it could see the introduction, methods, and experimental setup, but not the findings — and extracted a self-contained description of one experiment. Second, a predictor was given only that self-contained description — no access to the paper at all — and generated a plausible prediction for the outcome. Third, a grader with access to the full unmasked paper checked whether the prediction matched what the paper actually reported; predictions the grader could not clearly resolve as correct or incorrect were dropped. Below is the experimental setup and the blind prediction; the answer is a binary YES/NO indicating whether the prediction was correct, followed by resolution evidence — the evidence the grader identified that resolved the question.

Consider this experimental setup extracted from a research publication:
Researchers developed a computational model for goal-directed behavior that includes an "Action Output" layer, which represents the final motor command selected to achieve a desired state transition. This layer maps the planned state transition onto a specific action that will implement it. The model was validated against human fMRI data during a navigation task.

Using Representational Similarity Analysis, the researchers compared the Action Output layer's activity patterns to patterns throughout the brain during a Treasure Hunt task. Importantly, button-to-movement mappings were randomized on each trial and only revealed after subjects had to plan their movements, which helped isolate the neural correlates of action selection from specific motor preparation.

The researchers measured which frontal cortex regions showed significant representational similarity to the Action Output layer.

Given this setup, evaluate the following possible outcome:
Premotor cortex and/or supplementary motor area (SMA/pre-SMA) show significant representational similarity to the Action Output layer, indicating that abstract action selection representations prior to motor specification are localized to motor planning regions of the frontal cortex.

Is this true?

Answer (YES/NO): NO